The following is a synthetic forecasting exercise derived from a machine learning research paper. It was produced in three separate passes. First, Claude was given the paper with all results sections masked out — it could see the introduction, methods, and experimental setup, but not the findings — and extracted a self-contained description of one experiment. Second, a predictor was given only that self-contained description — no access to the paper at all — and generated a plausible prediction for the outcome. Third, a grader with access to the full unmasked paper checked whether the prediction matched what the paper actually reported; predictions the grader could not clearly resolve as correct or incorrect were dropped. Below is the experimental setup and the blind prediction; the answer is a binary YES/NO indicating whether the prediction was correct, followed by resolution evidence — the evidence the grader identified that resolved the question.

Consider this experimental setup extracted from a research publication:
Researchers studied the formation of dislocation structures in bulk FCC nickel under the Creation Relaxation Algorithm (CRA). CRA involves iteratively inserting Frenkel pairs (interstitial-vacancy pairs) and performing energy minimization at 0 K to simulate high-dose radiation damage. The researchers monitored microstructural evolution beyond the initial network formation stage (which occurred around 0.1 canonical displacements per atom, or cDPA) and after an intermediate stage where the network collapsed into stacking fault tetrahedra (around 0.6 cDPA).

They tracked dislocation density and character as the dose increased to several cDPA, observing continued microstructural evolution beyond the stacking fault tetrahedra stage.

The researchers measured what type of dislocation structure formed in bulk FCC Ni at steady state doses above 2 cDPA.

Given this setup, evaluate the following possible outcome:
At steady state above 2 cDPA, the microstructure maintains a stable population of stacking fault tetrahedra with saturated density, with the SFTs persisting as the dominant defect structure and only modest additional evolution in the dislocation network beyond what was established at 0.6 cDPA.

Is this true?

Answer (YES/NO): NO